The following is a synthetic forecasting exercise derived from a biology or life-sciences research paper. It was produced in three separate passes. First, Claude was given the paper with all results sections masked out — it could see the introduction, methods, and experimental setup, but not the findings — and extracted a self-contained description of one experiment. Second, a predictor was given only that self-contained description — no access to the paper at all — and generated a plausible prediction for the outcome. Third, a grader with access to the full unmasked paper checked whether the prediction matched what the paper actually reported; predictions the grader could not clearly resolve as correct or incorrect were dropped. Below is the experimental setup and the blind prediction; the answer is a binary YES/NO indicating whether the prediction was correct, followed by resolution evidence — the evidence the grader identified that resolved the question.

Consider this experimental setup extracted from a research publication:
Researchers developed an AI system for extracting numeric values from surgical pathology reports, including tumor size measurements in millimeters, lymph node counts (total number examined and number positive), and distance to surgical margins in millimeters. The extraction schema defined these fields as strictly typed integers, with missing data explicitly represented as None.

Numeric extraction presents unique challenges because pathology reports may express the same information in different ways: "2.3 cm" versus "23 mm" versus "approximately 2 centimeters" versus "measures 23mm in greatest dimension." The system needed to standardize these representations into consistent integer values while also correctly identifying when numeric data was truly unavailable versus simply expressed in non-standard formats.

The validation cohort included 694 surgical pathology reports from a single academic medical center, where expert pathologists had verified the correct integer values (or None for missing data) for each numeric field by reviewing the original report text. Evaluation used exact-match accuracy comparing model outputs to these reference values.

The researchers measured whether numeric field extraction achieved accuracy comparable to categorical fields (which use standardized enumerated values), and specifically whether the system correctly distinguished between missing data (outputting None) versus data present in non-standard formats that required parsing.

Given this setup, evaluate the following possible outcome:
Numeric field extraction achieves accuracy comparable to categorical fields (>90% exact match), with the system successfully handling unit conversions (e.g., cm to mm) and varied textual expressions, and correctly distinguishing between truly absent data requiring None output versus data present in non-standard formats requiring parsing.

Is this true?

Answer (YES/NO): NO